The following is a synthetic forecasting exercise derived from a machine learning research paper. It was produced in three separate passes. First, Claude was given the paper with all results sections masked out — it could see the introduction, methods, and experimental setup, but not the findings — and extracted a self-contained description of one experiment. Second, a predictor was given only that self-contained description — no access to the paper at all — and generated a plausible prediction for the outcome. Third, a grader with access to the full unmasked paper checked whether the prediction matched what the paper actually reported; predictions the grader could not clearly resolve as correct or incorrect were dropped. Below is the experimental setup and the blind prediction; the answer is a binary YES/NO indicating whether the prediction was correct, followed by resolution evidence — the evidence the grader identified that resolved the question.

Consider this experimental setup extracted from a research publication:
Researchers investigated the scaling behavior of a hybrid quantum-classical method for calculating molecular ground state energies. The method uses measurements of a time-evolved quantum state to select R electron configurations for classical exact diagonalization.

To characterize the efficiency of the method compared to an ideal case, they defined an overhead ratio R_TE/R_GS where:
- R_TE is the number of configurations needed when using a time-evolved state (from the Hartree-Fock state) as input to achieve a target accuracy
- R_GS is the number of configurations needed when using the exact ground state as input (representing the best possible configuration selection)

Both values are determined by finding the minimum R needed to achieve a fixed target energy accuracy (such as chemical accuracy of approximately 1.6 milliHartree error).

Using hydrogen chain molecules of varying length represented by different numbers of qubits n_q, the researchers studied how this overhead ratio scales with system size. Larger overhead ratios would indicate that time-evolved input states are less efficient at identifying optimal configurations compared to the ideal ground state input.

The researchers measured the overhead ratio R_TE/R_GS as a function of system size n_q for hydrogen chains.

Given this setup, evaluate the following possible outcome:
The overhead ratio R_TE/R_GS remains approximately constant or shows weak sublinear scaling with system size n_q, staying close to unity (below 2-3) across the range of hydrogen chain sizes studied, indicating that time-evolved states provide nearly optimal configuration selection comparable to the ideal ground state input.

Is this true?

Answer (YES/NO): NO